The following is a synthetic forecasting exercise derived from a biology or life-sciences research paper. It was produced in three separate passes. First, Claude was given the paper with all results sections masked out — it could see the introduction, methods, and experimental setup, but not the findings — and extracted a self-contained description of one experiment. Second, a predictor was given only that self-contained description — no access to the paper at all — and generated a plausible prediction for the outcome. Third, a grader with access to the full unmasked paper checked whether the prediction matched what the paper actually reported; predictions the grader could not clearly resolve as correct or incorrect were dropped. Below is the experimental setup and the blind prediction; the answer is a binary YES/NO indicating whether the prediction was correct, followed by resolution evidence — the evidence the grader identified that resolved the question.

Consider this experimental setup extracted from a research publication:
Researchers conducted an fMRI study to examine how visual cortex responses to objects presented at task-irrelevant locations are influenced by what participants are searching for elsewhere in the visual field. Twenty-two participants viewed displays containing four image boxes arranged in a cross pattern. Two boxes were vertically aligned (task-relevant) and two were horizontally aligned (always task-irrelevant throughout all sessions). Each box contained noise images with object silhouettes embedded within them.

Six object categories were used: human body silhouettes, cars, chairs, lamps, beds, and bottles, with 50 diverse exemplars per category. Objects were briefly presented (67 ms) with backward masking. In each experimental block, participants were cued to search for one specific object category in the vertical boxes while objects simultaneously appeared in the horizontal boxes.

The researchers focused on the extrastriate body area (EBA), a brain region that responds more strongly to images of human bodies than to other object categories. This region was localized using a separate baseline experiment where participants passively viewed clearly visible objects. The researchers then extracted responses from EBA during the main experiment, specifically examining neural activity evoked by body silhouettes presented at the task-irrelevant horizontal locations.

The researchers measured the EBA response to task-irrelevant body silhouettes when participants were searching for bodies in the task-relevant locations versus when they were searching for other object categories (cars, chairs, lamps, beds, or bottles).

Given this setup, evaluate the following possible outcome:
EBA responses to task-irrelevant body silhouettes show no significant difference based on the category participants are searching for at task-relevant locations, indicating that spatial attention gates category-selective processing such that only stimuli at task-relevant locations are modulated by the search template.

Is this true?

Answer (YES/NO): NO